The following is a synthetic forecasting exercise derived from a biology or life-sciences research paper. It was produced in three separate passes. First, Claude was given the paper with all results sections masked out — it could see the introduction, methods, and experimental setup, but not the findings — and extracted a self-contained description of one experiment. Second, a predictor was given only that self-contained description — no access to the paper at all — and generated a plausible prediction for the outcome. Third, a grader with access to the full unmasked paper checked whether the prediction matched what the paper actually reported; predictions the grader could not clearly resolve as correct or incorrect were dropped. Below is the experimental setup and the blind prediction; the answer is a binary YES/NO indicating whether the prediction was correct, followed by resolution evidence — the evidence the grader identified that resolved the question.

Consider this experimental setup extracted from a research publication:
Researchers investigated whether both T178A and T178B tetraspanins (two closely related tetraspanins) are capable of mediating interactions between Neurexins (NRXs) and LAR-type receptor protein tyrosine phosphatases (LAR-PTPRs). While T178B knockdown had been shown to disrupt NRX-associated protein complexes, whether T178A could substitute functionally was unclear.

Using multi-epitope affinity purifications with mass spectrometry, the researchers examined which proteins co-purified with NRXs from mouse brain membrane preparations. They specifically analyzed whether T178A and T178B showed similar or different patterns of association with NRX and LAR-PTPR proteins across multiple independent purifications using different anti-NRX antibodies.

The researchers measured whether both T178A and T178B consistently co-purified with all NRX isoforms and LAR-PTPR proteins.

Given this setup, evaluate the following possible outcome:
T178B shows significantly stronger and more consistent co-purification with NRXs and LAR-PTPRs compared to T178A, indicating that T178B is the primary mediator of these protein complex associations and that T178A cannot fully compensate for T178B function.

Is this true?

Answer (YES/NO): YES